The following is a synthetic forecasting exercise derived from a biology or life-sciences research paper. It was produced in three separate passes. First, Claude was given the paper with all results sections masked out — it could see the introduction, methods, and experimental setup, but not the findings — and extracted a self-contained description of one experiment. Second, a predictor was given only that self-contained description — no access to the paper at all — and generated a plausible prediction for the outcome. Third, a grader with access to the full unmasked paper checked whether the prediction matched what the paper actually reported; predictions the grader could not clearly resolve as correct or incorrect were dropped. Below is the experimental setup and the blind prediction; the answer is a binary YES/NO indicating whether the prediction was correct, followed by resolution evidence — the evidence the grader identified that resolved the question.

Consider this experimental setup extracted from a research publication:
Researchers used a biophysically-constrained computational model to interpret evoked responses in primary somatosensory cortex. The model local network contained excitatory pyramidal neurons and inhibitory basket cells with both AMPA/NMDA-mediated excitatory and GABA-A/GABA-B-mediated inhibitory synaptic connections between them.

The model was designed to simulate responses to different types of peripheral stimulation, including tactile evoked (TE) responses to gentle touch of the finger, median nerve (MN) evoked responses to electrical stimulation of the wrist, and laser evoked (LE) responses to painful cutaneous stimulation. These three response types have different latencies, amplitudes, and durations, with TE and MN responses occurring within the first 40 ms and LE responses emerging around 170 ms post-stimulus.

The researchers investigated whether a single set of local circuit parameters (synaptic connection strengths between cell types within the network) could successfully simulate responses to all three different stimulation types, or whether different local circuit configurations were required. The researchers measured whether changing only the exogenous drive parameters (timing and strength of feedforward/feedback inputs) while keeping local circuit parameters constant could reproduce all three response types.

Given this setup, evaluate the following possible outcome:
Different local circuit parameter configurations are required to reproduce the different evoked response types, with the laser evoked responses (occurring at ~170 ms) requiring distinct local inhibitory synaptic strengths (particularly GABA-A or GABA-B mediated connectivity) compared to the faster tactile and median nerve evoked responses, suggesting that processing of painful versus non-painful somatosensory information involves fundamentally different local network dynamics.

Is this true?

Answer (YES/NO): NO